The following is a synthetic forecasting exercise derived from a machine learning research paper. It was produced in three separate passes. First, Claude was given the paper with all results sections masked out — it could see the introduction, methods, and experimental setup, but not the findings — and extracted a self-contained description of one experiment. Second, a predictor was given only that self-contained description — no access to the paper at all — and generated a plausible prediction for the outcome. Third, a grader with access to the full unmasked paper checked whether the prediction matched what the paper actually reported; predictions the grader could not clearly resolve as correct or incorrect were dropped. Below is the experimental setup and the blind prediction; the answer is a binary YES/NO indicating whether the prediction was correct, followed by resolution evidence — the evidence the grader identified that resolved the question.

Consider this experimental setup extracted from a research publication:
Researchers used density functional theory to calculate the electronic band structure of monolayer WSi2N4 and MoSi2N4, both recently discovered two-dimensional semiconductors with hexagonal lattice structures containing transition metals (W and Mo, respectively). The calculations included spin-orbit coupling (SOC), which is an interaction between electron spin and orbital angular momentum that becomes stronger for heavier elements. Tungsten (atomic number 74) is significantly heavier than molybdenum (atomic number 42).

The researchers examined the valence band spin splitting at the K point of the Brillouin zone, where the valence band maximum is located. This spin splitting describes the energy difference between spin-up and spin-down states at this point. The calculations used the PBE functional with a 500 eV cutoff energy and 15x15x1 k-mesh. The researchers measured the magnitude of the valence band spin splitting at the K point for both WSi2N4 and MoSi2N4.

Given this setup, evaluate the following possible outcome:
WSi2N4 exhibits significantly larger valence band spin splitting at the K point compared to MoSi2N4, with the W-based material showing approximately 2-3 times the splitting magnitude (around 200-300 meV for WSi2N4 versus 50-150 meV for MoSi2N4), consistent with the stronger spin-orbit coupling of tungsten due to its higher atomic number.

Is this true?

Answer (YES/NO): NO